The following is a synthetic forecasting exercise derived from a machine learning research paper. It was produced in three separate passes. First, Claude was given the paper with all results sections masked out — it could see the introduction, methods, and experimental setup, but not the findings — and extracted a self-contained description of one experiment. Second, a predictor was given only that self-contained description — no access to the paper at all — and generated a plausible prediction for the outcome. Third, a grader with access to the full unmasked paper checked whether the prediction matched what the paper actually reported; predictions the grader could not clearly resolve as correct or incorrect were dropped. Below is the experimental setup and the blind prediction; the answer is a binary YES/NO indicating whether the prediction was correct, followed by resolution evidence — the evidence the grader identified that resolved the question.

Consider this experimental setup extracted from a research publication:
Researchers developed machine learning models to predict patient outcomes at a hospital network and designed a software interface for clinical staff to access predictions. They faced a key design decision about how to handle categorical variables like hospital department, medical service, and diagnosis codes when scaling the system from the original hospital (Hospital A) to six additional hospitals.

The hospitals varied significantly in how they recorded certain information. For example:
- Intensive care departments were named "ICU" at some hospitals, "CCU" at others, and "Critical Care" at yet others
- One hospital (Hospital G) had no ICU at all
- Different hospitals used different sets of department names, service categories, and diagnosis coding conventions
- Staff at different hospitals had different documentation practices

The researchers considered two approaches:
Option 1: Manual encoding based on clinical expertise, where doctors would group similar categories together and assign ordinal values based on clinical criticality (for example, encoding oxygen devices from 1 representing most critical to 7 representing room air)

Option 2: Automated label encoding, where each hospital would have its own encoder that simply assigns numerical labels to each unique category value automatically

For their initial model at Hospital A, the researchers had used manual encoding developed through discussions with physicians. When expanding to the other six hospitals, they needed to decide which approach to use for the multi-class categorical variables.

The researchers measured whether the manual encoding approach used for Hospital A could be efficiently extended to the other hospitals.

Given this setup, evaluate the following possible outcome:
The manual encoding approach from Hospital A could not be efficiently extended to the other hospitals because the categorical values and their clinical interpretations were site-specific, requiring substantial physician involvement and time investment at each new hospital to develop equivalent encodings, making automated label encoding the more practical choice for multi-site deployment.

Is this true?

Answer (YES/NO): YES